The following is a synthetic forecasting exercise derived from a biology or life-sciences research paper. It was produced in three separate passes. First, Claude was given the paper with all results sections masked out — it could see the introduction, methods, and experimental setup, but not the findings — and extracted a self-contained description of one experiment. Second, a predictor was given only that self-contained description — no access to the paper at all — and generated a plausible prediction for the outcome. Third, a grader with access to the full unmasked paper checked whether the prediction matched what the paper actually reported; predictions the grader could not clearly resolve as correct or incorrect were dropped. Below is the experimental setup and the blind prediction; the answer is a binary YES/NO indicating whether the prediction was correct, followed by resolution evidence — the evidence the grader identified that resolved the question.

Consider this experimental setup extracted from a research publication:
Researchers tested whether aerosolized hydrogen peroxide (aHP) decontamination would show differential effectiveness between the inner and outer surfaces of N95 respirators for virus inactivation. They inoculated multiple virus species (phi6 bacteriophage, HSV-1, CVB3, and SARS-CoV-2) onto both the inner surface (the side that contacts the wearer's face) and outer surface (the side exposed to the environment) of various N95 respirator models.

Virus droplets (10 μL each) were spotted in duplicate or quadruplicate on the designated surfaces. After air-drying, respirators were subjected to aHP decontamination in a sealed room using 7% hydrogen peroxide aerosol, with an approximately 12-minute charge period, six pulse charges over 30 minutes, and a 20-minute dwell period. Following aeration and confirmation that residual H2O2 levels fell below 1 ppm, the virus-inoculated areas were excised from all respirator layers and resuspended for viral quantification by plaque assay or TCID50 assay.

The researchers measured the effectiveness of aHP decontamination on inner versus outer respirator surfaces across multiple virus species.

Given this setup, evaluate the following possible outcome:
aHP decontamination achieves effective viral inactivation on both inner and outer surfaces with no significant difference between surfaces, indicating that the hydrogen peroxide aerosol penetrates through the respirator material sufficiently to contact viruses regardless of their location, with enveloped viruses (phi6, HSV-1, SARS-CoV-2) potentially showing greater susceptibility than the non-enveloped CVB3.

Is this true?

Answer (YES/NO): NO